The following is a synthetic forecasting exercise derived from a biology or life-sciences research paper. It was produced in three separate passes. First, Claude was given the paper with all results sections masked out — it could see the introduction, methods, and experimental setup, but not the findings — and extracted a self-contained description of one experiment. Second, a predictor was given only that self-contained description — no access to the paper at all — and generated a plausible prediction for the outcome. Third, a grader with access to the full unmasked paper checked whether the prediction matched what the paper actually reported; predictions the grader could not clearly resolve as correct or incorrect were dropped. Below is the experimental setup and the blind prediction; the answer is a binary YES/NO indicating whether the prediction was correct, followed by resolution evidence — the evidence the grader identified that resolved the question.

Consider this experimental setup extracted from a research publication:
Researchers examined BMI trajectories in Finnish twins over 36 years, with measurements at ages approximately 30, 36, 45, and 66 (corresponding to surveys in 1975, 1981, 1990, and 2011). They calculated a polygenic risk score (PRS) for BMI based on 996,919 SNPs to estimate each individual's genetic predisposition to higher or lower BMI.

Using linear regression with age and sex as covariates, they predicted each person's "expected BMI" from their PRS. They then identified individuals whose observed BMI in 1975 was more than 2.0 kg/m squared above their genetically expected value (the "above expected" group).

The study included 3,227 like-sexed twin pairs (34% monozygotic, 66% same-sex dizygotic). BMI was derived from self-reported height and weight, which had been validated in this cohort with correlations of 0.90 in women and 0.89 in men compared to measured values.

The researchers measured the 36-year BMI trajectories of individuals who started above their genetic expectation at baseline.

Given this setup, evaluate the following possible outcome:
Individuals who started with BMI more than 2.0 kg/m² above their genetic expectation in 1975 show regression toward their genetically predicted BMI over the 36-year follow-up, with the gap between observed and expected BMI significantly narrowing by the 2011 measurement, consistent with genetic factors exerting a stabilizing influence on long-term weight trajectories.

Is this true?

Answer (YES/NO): NO